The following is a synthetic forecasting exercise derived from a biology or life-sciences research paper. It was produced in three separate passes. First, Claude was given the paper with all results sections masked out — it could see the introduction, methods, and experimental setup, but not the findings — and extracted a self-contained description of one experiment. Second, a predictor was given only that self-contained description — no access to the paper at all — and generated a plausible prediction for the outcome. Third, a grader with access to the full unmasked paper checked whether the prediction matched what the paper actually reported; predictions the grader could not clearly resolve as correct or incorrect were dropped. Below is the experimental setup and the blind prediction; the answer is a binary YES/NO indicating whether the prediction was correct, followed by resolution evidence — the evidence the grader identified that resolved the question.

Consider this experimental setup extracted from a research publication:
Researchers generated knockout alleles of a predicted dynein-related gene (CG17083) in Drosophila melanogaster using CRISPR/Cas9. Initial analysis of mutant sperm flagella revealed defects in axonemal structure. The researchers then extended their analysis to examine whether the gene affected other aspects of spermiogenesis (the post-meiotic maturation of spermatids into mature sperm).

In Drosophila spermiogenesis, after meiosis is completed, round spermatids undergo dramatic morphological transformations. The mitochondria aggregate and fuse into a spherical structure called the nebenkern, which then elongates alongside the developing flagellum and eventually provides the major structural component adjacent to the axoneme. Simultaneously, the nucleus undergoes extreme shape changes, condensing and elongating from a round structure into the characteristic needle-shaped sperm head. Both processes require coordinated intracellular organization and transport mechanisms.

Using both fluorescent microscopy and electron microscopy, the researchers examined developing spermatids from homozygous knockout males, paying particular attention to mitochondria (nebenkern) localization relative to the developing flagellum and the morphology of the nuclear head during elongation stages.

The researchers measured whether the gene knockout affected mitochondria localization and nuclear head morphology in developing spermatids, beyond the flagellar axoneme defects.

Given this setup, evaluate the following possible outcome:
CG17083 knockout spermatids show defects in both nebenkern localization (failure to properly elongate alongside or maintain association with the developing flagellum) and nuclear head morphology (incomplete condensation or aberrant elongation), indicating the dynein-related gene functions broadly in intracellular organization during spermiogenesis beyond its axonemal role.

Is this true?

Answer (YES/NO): YES